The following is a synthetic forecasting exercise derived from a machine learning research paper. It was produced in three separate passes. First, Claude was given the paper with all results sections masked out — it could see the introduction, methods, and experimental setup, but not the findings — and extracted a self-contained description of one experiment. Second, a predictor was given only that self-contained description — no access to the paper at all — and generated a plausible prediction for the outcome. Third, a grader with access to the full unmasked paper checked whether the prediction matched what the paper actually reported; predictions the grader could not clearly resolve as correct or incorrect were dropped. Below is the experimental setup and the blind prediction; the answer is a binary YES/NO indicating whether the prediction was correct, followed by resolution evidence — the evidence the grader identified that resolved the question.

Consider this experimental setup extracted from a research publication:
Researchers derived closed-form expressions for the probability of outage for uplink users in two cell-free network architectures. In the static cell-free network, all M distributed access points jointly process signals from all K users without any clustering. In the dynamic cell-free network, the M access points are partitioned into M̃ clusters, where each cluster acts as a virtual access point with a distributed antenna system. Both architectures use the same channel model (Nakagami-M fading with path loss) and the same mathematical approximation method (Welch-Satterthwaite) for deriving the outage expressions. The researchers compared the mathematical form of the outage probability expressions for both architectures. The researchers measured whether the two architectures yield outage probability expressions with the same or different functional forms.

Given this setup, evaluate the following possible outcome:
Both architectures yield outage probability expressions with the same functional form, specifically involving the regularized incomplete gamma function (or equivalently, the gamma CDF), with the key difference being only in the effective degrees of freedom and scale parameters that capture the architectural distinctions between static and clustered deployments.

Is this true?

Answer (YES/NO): NO